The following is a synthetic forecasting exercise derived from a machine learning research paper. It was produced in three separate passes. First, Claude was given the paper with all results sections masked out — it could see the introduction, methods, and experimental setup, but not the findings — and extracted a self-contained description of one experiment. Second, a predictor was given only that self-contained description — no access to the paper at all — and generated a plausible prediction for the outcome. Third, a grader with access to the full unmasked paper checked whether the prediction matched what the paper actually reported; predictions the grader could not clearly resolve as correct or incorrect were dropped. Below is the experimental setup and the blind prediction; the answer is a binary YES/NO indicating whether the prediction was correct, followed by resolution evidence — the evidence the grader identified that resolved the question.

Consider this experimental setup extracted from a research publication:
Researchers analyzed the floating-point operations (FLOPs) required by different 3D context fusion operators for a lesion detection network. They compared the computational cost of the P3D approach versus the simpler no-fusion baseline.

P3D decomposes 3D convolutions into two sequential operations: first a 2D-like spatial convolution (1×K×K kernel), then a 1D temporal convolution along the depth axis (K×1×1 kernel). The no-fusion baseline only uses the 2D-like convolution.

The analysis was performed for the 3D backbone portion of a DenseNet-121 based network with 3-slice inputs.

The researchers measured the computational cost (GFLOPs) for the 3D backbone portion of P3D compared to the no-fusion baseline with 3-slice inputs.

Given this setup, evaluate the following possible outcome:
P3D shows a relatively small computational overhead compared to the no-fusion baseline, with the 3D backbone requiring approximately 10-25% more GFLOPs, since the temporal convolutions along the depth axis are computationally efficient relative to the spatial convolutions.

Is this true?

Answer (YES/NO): NO